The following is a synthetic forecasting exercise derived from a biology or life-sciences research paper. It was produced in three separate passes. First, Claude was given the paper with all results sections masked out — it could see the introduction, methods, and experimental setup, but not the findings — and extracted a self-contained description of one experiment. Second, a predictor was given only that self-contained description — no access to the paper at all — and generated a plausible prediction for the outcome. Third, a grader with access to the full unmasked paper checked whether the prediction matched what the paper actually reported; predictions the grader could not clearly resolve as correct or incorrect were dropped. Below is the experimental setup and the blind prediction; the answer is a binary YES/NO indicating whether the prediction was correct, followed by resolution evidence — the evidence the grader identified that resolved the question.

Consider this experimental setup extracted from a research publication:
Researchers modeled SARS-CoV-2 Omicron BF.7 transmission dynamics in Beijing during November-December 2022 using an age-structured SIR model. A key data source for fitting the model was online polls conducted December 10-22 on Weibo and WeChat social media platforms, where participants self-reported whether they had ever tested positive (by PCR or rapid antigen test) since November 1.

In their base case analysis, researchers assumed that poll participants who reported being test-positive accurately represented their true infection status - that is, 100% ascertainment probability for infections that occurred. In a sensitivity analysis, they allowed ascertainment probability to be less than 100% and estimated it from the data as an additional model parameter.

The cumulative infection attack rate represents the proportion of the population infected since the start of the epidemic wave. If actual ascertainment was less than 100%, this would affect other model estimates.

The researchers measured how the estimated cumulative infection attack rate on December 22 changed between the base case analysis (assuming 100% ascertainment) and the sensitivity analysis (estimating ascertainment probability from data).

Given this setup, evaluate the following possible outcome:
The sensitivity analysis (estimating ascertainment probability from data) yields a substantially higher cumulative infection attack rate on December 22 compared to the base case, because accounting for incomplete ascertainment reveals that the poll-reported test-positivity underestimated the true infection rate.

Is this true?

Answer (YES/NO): YES